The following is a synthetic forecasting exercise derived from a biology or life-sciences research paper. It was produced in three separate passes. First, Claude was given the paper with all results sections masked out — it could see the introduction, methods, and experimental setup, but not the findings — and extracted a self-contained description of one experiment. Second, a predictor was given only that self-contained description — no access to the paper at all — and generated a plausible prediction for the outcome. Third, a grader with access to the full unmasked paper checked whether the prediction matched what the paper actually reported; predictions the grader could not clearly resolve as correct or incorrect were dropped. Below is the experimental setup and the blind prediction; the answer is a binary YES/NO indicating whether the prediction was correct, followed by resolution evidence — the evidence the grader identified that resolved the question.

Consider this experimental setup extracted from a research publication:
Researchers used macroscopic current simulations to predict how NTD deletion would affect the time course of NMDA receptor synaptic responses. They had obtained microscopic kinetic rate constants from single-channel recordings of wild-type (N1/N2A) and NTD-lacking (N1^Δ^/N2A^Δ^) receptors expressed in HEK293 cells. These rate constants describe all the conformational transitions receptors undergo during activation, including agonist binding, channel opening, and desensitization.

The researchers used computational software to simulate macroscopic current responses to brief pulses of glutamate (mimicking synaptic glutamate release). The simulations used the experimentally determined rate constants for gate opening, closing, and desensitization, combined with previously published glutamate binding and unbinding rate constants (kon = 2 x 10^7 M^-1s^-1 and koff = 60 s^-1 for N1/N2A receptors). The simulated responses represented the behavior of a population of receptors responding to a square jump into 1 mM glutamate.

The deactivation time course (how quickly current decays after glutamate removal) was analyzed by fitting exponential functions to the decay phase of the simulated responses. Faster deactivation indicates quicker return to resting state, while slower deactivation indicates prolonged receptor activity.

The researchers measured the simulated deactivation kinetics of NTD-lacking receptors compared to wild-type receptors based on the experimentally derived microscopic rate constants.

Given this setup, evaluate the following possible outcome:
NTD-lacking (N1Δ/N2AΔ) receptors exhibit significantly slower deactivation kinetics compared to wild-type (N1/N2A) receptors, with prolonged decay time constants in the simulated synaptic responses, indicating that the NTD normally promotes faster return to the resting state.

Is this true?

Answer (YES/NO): NO